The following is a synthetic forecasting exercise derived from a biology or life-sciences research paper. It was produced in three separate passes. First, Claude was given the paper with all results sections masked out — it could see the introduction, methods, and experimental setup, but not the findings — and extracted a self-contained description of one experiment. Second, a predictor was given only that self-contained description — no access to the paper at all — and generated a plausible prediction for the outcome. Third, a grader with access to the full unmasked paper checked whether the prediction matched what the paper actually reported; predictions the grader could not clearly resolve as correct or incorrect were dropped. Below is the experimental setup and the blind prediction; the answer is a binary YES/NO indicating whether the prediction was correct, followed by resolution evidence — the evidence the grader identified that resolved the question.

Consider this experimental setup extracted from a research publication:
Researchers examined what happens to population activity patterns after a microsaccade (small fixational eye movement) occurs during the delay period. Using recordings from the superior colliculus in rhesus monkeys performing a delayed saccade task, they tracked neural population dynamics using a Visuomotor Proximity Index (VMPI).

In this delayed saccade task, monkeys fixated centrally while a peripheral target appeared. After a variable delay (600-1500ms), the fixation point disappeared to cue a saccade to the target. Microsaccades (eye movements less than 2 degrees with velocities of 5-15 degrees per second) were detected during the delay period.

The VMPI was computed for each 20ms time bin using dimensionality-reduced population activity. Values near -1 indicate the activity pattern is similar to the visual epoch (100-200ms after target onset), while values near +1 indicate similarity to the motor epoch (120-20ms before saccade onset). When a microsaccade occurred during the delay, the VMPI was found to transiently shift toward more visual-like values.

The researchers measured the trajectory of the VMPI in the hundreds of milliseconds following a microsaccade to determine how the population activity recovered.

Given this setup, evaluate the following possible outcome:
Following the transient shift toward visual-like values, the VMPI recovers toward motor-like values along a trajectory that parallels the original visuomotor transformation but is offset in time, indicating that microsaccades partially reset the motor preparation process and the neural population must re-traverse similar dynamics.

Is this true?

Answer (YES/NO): NO